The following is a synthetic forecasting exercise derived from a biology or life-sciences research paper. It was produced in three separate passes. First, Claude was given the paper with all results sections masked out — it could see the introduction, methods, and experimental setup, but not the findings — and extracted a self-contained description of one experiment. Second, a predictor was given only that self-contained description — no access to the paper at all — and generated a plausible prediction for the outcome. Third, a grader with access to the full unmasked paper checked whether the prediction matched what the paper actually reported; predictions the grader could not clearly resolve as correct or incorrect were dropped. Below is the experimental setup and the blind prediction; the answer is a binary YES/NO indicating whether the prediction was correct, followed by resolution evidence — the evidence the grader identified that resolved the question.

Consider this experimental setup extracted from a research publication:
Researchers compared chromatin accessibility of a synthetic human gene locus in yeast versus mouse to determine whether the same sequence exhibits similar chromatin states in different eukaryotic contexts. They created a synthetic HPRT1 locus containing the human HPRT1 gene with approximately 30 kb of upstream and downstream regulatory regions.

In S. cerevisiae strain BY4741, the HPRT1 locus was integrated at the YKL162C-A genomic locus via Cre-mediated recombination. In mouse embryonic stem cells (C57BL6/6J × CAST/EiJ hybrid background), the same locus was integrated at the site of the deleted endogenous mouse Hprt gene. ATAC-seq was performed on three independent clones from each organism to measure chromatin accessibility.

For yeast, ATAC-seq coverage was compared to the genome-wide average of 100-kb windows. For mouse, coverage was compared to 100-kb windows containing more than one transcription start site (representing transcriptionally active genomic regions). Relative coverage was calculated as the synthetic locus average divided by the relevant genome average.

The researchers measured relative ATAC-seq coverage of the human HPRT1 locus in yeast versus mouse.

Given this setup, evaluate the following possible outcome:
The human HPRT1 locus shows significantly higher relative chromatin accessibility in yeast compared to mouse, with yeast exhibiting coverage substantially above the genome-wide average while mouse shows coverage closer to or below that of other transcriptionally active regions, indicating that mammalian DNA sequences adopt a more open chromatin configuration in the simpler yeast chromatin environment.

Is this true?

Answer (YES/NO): YES